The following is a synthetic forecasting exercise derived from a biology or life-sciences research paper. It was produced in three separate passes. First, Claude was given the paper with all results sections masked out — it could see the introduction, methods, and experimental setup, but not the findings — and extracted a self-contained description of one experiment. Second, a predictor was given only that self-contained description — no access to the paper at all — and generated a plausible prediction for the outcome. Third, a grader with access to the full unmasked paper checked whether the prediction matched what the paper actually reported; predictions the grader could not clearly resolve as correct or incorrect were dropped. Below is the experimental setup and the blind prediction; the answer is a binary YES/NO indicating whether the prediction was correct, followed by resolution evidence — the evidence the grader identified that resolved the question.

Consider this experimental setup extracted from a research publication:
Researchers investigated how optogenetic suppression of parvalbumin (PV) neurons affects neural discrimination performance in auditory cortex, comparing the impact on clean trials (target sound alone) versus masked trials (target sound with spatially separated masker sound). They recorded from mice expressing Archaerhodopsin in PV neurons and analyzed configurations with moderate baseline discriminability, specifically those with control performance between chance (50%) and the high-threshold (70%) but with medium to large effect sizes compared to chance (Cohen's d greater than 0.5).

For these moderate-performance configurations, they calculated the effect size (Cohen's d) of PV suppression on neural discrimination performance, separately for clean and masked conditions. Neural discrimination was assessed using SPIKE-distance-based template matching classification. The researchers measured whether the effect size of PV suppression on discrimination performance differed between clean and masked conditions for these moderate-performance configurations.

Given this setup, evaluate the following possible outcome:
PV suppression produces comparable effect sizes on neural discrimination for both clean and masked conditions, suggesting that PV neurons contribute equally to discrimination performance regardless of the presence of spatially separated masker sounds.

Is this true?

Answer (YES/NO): NO